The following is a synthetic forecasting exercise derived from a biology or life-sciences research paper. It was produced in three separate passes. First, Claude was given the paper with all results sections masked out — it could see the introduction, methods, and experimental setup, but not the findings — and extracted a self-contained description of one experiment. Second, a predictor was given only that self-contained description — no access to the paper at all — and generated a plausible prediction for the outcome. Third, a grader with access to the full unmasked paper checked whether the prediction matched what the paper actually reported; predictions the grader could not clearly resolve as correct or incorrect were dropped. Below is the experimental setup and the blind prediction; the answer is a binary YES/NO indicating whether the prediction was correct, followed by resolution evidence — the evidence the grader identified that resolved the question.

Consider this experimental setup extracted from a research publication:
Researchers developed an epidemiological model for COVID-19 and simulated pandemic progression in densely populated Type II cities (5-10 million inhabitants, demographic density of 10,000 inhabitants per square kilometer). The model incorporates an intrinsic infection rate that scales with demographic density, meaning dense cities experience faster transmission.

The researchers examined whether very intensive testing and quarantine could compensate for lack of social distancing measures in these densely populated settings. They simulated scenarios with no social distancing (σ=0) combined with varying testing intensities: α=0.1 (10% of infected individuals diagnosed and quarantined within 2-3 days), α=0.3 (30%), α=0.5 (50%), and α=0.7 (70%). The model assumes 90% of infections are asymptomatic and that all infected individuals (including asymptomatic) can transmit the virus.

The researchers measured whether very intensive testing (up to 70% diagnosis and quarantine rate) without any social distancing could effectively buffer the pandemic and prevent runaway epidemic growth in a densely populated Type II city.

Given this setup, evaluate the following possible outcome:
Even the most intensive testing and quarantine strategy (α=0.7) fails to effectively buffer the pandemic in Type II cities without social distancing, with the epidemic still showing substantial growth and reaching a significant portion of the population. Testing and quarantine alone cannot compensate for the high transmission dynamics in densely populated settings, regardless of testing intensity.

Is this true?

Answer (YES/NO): YES